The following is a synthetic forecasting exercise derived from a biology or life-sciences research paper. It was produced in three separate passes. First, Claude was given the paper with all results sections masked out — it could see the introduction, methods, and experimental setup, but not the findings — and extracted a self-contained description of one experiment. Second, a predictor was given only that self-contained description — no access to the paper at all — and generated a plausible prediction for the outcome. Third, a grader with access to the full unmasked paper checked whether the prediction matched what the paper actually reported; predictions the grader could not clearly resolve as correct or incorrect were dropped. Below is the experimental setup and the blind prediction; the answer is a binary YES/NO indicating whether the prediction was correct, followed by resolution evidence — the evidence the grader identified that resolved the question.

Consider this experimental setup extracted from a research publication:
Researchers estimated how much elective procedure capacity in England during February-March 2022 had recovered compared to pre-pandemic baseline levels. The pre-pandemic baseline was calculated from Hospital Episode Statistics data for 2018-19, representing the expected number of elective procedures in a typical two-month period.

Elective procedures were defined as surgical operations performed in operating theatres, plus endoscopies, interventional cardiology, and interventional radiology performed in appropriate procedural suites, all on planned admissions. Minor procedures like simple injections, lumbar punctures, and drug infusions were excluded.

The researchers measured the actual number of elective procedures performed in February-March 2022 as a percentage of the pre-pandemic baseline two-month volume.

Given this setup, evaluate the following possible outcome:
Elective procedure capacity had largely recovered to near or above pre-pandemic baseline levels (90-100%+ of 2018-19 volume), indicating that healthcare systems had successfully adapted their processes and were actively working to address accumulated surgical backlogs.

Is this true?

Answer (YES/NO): NO